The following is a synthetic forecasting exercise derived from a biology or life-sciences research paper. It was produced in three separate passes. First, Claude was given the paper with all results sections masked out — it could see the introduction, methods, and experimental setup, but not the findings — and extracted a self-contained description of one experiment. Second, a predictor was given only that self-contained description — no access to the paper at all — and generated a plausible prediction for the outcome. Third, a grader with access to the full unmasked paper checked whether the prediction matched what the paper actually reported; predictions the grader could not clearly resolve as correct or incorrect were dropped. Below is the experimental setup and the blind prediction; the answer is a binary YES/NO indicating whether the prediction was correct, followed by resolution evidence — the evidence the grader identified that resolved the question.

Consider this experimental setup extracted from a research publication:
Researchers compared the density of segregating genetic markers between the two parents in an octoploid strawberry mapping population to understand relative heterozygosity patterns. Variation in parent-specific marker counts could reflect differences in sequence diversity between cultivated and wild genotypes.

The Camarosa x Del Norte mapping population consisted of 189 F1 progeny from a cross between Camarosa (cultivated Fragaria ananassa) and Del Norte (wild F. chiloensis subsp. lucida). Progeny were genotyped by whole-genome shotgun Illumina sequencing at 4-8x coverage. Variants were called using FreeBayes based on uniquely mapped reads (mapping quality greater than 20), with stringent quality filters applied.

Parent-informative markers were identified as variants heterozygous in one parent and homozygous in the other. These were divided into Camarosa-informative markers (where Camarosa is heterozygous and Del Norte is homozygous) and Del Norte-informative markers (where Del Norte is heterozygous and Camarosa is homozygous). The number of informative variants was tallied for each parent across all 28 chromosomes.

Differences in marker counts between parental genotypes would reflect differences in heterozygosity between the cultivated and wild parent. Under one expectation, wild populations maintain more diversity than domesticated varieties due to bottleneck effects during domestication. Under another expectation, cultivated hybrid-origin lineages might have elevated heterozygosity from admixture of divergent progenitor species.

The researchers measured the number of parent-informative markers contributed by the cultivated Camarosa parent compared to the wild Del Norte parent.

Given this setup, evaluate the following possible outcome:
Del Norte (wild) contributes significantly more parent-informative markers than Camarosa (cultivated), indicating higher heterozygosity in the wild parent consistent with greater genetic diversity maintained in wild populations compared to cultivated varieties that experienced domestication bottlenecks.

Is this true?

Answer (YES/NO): YES